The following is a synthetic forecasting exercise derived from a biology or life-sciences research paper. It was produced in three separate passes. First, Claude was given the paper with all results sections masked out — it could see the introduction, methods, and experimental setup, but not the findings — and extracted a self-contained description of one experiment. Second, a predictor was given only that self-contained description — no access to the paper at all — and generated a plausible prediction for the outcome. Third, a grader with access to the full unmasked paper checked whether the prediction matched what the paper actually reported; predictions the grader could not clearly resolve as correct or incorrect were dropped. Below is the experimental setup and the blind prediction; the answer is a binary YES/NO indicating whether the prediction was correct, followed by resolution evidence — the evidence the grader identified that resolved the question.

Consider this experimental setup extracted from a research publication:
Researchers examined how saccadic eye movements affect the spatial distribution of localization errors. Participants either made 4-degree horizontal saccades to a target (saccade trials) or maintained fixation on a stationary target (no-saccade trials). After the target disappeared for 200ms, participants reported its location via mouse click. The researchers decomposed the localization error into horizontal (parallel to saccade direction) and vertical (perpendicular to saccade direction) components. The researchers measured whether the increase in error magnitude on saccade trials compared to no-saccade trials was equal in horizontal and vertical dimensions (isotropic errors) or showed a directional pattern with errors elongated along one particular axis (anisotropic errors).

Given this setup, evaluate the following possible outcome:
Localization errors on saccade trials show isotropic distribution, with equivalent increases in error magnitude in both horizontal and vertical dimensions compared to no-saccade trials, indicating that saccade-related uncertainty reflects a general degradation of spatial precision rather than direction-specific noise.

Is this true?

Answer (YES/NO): NO